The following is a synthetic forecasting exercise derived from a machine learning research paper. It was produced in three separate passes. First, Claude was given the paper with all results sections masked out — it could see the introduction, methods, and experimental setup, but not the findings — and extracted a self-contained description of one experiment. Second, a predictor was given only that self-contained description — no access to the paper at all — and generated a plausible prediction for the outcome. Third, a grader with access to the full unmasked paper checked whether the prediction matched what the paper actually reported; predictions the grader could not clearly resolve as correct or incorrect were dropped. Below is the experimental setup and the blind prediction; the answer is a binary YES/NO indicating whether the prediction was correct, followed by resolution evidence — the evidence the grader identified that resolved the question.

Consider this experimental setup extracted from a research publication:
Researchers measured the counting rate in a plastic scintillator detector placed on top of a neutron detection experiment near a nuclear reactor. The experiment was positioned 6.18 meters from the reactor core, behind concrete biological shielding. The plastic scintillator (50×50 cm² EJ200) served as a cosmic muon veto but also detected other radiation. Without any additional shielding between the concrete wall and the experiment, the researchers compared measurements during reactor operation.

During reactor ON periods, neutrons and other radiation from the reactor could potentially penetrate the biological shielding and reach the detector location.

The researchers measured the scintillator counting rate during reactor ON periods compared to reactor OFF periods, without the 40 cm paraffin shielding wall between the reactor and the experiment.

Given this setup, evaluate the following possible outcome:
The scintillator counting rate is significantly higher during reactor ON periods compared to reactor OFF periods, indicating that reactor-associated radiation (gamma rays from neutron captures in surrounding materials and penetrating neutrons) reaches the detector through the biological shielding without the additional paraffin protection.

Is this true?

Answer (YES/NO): YES